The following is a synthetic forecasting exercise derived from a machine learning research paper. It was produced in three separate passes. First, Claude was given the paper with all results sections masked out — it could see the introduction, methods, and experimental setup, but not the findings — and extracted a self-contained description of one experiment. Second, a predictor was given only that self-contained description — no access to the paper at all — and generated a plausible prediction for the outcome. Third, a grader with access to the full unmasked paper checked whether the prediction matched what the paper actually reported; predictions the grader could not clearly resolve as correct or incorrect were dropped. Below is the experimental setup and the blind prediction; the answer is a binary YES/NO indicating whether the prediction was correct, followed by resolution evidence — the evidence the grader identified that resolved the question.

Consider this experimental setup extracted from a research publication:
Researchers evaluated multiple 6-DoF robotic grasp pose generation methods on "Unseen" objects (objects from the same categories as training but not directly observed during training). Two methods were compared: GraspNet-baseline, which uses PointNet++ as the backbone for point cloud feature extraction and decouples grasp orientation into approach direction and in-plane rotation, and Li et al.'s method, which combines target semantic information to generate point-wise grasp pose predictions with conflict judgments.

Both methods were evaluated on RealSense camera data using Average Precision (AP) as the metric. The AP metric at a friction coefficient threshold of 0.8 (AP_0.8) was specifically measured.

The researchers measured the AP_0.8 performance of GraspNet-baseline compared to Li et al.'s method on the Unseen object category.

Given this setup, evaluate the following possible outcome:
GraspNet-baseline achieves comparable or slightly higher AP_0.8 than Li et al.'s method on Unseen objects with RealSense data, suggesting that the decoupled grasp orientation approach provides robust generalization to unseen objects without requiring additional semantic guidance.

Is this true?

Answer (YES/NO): NO